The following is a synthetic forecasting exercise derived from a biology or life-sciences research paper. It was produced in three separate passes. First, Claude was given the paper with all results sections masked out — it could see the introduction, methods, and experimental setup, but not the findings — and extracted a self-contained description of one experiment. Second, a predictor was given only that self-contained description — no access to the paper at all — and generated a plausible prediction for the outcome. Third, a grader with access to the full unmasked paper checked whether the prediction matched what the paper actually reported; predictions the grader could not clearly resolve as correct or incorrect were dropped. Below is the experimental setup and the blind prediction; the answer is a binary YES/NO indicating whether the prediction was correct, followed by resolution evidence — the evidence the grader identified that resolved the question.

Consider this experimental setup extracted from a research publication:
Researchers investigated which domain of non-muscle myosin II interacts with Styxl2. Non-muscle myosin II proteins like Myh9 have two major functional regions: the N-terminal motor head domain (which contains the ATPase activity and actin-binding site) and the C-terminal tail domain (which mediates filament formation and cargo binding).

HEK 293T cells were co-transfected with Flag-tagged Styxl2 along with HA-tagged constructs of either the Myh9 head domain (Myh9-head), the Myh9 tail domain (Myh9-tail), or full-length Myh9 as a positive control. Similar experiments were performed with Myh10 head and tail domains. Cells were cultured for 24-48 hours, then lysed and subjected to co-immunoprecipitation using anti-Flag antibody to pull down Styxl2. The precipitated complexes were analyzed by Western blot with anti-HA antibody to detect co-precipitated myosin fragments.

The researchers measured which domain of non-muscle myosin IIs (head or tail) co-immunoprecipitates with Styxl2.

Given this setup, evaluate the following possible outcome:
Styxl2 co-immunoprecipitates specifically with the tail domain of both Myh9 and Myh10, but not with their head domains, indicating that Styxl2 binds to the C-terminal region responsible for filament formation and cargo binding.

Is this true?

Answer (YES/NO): NO